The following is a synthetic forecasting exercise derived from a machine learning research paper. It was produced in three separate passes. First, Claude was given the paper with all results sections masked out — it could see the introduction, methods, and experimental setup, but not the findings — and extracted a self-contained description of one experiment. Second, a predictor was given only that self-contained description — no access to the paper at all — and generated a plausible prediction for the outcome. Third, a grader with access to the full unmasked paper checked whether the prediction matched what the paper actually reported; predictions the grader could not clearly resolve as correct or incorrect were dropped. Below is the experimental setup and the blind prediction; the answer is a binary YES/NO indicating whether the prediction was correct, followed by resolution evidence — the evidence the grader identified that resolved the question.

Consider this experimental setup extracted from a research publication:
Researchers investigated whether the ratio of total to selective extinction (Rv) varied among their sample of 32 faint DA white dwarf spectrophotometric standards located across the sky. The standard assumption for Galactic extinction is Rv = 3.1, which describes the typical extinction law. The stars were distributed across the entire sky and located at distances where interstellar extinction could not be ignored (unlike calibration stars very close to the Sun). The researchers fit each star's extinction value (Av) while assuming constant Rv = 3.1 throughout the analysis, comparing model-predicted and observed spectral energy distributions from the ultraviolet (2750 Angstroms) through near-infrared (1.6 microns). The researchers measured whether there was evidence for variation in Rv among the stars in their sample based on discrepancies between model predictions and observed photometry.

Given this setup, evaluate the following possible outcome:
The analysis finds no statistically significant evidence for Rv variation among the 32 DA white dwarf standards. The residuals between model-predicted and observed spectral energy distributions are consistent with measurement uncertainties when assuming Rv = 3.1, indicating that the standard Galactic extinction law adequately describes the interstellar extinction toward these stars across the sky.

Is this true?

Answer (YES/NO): NO